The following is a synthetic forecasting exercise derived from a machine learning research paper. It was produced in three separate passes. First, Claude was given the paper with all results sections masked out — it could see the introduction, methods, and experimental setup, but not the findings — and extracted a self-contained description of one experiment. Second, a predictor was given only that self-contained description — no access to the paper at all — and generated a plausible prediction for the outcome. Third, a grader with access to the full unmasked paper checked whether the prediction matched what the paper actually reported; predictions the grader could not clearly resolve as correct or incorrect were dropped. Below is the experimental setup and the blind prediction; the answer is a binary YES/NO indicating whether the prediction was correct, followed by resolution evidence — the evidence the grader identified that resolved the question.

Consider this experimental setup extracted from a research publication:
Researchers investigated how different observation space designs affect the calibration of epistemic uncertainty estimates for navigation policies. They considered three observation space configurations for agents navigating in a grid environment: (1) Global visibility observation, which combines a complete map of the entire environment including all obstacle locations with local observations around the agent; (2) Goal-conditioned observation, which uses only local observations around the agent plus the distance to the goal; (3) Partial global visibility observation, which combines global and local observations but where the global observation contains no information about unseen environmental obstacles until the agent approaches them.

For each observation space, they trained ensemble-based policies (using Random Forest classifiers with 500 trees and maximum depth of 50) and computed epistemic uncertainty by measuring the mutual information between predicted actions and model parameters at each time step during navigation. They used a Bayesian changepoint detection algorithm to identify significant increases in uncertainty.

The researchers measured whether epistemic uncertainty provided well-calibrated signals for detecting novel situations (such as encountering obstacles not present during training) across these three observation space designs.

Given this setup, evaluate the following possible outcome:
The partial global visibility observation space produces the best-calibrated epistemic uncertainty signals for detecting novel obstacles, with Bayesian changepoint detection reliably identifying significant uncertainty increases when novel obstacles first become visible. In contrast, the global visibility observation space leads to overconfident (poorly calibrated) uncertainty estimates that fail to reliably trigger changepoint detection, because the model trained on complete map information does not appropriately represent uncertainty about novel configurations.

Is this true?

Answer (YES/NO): NO